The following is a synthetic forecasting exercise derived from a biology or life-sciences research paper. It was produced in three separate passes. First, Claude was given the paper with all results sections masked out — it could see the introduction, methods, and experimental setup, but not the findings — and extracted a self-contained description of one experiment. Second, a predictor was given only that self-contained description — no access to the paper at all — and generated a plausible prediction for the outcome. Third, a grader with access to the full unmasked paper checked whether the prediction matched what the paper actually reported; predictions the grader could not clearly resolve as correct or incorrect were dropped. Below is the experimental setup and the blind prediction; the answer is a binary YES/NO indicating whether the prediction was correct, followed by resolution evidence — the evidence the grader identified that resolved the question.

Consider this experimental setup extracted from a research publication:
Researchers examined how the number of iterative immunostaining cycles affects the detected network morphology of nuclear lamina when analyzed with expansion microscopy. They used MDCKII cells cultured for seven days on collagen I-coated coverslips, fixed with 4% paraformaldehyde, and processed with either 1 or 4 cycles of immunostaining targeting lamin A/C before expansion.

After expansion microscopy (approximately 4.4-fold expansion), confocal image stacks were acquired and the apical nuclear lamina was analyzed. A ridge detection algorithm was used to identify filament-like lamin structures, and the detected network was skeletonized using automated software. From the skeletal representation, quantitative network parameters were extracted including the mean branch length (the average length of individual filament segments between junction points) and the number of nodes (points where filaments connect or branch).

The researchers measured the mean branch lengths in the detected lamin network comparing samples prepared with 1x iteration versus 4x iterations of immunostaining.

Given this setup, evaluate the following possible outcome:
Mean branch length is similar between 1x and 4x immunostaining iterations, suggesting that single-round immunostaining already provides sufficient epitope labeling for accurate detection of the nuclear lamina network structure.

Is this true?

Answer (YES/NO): NO